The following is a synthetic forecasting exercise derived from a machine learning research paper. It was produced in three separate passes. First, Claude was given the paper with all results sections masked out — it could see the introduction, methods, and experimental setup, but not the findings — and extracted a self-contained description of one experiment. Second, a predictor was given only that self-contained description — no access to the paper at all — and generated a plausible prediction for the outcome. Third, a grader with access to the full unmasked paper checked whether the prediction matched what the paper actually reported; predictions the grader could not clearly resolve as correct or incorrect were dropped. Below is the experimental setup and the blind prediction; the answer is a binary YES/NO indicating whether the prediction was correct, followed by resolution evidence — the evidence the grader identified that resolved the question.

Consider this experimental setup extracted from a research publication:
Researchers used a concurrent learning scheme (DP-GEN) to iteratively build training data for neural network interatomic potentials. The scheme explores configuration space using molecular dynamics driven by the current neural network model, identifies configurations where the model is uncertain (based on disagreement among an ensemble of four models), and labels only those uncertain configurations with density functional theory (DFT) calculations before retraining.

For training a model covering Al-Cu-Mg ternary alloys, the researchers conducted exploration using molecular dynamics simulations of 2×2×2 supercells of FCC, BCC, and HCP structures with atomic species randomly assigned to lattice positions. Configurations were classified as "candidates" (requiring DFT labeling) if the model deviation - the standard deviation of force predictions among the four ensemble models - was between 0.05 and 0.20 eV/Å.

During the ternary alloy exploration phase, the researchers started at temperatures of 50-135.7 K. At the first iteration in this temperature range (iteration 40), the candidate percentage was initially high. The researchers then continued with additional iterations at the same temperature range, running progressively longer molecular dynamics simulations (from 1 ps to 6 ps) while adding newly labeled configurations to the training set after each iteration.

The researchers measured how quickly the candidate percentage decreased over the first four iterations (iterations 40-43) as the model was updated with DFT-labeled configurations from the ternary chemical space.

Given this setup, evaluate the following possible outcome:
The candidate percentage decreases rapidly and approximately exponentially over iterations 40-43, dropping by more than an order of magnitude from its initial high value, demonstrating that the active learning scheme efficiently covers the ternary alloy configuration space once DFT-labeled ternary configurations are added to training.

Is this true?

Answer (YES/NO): YES